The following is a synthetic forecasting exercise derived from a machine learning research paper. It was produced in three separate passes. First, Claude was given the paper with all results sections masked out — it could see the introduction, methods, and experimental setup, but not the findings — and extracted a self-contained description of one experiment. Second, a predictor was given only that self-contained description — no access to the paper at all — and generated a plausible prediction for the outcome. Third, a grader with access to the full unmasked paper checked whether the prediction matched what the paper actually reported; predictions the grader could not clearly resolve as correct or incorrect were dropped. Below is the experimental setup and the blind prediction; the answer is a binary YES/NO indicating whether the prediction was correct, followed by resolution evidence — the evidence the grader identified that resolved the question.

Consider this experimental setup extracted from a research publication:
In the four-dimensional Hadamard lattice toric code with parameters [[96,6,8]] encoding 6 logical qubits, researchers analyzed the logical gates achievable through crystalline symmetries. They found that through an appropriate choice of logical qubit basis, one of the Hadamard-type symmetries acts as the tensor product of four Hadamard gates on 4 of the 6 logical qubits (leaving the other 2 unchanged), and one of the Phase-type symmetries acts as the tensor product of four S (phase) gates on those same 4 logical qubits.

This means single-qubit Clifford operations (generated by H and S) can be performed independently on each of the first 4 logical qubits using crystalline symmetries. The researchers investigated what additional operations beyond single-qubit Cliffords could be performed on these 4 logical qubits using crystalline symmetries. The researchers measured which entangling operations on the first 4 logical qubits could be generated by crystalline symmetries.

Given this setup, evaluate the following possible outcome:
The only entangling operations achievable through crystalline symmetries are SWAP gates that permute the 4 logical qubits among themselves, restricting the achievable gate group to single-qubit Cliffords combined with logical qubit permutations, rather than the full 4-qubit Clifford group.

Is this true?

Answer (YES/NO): NO